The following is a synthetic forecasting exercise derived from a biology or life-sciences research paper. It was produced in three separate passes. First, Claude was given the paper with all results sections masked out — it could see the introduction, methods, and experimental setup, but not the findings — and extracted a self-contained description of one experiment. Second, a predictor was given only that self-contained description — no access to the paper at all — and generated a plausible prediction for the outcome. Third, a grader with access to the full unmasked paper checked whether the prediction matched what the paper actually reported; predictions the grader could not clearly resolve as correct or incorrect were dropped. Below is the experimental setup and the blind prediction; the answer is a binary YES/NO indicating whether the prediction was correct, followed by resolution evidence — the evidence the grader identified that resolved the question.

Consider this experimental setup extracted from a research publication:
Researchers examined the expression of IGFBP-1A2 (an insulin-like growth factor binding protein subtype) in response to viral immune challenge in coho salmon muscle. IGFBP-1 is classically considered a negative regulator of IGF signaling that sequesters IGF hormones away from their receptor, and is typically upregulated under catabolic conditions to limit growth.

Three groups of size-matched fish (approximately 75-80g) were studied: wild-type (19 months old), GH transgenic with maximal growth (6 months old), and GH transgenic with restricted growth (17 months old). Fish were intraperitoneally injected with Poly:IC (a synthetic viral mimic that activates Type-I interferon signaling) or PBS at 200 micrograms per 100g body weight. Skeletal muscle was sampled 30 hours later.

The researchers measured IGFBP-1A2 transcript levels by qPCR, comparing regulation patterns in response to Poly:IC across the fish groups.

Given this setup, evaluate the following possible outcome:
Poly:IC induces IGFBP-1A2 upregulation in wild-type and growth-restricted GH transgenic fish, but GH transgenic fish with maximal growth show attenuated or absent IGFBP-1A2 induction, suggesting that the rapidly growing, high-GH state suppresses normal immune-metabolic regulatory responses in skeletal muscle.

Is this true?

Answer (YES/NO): NO